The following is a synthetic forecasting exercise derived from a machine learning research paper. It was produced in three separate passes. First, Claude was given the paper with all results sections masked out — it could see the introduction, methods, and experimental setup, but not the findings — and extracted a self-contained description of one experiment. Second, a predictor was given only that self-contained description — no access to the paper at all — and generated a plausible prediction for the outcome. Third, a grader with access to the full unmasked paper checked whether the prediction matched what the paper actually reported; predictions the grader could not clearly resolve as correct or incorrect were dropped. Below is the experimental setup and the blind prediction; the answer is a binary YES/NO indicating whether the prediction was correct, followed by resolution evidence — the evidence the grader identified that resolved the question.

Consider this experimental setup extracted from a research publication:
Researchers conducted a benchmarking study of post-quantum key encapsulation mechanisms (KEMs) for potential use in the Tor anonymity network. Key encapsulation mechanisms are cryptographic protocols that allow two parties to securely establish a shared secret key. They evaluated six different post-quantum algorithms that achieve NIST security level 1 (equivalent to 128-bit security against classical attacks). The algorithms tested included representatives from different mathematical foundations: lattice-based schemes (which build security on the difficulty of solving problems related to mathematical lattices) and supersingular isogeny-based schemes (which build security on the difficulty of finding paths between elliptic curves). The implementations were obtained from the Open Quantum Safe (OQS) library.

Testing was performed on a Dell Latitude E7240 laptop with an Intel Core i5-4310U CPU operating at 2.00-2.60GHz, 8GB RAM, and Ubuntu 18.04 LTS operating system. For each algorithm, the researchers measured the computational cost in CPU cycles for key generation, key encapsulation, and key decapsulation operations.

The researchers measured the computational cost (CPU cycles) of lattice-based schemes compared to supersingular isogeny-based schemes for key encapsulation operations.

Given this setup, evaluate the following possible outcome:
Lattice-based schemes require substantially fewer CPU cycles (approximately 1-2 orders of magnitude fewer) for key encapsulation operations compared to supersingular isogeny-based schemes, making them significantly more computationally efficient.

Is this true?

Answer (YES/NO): YES